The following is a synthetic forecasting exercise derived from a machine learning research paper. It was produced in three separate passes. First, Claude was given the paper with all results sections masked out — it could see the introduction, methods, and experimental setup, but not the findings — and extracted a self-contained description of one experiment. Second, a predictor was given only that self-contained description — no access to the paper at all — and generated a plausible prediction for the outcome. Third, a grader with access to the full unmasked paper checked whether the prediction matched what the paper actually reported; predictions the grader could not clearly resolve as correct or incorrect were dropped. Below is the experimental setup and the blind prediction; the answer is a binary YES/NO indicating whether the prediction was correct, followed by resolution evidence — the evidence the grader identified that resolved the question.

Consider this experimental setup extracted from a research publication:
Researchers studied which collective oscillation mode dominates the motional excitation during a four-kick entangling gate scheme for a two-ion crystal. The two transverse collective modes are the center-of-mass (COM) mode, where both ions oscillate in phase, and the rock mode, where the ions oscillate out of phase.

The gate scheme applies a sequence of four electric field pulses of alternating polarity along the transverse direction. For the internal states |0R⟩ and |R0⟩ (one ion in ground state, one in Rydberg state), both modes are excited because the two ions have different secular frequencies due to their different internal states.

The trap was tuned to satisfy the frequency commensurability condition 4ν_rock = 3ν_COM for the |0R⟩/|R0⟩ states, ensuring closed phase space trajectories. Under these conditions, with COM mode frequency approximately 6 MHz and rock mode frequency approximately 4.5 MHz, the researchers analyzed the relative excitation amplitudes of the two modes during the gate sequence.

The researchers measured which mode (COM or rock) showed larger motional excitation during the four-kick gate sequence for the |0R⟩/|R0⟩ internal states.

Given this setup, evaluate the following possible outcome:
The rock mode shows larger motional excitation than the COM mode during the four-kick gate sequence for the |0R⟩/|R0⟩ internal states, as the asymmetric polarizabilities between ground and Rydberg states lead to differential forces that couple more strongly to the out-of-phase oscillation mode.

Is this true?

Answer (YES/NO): NO